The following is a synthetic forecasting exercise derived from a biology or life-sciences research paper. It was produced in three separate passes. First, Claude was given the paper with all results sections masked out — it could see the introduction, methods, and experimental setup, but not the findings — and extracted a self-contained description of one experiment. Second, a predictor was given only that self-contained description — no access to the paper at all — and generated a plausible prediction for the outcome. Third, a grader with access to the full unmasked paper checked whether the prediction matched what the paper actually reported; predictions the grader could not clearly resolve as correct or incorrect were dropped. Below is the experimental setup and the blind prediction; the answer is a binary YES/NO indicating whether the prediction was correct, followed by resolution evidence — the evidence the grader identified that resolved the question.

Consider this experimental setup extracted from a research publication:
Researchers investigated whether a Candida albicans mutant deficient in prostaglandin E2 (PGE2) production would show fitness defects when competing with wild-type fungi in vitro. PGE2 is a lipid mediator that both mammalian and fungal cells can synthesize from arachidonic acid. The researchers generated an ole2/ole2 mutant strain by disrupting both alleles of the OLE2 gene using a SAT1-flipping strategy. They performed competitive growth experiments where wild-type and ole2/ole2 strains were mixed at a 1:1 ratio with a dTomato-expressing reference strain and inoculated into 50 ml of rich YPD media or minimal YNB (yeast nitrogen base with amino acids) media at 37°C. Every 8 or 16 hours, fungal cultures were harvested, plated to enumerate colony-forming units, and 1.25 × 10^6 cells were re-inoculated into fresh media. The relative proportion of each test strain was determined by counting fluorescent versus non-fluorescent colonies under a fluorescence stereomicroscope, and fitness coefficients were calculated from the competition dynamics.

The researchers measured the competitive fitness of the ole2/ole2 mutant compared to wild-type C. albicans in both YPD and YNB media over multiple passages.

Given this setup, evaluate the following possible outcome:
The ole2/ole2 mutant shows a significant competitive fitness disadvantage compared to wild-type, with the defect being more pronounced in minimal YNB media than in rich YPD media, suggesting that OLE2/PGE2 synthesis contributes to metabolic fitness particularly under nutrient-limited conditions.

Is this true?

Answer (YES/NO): NO